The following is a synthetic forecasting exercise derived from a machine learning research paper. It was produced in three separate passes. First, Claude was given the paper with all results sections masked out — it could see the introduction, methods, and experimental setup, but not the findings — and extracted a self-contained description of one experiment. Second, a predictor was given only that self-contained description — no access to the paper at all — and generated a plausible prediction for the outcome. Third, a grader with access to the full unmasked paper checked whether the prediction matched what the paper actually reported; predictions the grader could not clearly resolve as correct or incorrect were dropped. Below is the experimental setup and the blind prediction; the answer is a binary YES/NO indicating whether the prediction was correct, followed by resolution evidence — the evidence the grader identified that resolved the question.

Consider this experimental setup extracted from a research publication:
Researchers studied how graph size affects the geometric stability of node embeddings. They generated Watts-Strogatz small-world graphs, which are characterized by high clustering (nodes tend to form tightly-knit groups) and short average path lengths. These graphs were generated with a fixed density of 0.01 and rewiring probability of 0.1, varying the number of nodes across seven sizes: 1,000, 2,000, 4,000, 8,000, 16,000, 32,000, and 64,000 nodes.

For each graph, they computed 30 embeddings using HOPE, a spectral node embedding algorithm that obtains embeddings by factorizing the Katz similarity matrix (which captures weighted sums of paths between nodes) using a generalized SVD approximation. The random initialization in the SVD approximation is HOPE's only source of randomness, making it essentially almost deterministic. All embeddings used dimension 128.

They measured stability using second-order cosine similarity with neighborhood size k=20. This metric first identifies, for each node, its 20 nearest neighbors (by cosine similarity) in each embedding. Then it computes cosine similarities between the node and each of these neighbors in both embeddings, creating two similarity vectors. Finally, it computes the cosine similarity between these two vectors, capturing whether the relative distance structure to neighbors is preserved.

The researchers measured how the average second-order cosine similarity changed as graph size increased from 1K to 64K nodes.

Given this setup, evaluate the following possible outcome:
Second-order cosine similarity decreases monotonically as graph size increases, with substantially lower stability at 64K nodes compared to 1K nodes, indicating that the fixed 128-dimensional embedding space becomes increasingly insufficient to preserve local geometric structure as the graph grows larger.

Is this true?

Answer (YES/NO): NO